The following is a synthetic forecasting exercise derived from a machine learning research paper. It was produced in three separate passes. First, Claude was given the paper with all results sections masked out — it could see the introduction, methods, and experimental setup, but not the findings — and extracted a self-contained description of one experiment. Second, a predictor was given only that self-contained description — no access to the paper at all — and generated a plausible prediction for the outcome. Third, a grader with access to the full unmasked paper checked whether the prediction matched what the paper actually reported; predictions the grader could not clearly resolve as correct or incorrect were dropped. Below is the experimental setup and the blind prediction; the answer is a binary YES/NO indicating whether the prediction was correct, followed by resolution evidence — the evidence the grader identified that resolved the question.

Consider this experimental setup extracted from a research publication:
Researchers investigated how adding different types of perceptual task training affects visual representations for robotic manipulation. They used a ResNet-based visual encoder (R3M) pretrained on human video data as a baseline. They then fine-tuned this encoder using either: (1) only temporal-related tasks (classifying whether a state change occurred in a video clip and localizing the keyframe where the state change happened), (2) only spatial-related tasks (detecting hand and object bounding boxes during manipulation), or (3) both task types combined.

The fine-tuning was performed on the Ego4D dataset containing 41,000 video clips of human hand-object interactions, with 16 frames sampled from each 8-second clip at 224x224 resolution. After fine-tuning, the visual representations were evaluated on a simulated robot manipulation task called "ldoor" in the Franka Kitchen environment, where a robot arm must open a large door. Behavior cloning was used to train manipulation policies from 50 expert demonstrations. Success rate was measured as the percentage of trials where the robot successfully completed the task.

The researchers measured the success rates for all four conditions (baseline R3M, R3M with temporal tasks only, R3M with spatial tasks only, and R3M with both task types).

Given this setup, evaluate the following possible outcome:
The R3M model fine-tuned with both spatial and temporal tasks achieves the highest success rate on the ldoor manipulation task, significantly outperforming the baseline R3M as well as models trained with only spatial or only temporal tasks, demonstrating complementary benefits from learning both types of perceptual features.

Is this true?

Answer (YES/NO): NO